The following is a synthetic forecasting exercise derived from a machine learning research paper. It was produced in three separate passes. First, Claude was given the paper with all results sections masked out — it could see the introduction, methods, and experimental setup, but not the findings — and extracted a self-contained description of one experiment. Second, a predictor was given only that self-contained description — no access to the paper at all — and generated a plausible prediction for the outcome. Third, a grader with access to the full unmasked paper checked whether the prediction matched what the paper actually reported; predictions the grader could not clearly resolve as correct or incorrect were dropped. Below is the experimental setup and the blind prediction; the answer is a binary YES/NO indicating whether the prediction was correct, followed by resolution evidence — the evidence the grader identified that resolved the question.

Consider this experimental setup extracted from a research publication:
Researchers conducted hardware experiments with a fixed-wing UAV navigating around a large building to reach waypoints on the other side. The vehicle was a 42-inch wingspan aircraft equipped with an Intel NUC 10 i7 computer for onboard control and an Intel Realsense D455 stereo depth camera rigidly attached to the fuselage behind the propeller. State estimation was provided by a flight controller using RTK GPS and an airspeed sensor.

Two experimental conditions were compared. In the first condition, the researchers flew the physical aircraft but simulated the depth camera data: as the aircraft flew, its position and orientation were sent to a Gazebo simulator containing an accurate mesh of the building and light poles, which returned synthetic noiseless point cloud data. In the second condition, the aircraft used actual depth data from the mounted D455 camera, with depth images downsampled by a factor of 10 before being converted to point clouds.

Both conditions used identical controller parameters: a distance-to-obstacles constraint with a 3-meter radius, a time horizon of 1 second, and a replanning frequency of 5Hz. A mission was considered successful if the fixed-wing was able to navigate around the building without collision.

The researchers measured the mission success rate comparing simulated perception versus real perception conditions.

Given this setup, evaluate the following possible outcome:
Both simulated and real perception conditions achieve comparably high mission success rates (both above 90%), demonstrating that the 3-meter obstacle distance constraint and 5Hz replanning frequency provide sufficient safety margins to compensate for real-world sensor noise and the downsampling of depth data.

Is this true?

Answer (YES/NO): NO